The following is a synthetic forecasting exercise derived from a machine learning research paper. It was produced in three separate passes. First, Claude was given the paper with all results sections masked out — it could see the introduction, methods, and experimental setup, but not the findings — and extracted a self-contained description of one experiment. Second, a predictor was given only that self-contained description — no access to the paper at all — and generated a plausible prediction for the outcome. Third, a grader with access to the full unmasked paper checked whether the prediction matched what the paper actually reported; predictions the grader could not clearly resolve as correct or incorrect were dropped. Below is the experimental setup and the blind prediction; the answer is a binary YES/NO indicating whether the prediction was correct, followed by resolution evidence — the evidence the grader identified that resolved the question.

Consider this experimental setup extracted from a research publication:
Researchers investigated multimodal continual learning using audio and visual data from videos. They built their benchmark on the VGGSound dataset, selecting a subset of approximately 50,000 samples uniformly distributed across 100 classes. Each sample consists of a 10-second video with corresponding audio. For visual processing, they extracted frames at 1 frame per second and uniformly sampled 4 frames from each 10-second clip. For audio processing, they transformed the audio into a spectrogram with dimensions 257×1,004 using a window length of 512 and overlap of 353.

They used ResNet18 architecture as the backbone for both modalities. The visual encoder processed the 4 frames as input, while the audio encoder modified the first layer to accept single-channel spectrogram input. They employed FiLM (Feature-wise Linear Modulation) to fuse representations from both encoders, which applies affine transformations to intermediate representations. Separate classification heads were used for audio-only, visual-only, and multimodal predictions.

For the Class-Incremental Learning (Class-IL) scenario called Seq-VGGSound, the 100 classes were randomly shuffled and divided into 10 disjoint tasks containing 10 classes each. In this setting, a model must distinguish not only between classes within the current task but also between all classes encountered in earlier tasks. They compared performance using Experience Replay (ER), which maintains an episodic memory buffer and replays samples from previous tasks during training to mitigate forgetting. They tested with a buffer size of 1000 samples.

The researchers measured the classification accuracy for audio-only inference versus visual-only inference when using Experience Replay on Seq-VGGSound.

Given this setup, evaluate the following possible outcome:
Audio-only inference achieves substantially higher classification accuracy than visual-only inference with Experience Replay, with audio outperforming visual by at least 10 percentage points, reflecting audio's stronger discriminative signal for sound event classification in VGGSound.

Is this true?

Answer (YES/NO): NO